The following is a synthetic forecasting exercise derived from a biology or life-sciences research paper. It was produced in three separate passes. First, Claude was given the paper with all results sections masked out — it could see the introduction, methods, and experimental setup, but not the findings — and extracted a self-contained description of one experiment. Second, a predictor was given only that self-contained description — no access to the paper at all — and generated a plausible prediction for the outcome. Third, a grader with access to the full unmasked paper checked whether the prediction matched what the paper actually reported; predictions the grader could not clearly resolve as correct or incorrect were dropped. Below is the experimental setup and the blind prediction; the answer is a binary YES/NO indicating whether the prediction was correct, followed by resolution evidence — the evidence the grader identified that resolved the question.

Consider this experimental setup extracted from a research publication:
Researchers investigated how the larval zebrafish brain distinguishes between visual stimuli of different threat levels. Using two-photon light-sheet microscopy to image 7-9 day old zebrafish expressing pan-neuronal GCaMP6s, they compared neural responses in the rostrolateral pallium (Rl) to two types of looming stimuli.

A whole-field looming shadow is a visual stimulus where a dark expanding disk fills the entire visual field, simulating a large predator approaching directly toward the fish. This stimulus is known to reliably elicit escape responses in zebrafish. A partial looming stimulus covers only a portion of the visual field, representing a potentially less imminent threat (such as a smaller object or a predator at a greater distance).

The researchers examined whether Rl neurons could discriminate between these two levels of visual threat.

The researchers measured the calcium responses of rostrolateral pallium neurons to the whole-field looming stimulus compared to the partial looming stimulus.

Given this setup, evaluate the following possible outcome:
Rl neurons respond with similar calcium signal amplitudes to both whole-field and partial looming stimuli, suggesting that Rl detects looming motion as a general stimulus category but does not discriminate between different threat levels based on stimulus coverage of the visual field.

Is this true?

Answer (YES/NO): NO